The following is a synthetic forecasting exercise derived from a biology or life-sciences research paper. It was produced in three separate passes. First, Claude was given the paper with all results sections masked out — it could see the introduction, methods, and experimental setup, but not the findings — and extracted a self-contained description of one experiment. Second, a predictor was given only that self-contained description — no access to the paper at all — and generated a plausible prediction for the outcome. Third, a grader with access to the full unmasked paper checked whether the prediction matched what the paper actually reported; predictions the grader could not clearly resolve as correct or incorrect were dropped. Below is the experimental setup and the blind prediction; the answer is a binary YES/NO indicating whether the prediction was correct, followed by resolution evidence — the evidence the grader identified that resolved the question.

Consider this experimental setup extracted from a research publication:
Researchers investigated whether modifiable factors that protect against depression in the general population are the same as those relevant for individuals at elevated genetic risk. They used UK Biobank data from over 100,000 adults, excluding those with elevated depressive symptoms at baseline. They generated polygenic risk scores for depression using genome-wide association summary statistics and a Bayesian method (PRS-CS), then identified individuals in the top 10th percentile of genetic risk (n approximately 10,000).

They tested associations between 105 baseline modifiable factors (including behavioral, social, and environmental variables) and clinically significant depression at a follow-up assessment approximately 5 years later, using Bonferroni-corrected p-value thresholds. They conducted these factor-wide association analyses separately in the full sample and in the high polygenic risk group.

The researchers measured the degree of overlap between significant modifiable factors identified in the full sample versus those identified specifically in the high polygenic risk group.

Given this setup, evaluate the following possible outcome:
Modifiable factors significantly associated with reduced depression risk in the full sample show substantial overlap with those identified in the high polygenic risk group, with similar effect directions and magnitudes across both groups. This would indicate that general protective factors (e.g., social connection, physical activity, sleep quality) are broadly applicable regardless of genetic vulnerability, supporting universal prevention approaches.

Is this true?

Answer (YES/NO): YES